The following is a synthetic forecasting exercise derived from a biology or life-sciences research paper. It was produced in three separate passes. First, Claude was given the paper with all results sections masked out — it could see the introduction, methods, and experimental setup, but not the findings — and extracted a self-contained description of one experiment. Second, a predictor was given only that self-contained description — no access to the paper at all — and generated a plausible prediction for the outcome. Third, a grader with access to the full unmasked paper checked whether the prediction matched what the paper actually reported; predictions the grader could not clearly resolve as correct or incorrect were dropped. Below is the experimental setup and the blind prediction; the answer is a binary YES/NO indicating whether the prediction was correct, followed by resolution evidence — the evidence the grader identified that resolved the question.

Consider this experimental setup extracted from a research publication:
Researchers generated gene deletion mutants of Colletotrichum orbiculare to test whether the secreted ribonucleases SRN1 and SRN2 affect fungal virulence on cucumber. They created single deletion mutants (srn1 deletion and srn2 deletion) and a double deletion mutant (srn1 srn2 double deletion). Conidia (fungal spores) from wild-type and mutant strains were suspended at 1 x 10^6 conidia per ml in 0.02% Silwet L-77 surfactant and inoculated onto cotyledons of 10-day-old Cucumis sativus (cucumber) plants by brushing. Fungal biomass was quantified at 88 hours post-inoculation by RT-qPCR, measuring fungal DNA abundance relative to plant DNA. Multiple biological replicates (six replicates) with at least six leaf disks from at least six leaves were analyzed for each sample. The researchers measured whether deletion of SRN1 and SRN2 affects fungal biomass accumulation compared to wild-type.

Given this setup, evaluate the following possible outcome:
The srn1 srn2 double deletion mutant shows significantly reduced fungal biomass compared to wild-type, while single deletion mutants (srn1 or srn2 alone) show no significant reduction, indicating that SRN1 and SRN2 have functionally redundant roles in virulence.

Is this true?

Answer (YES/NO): NO